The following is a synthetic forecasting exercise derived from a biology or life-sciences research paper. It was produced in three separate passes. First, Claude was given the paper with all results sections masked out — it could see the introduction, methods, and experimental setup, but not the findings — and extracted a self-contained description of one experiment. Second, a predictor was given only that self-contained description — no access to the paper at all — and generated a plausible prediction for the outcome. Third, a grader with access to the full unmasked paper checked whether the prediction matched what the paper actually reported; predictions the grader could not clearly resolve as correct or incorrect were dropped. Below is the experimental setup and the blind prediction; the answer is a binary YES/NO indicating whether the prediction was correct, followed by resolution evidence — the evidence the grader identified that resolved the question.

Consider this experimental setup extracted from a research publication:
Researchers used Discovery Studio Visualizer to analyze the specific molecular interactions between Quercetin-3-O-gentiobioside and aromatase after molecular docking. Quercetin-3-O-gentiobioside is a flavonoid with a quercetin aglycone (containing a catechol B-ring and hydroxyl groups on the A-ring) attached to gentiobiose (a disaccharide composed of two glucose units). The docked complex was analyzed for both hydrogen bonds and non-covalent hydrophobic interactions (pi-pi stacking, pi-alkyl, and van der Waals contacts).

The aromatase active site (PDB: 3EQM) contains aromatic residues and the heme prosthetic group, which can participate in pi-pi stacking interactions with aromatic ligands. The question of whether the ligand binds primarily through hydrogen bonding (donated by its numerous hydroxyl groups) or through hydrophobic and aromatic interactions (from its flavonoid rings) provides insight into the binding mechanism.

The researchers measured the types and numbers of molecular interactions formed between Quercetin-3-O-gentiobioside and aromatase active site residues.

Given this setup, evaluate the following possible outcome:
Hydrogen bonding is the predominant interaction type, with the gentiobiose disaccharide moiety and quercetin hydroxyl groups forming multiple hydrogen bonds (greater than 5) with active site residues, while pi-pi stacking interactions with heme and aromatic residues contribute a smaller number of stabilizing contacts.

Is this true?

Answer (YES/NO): NO